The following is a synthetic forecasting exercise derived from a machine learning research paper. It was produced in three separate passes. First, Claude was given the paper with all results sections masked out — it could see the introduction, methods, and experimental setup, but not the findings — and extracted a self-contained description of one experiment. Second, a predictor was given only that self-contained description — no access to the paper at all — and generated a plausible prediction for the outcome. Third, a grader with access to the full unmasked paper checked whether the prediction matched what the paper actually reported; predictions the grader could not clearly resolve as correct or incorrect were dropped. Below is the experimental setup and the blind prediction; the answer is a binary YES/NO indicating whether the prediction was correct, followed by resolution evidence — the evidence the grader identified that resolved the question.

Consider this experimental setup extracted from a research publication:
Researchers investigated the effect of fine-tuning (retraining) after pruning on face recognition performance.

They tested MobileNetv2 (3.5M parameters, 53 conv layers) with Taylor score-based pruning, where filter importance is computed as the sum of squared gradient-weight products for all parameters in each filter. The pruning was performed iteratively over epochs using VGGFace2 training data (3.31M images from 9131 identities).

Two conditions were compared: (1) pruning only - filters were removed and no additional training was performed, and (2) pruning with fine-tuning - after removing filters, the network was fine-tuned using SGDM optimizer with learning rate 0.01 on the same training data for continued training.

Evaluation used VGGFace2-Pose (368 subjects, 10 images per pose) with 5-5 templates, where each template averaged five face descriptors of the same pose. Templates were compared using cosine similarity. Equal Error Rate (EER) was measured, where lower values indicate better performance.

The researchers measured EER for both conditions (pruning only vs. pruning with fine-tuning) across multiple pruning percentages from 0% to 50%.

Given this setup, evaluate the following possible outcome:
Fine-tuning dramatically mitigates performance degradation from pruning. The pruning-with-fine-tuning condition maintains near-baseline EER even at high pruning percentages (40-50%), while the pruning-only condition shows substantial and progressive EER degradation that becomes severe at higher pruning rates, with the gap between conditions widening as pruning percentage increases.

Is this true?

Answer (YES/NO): NO